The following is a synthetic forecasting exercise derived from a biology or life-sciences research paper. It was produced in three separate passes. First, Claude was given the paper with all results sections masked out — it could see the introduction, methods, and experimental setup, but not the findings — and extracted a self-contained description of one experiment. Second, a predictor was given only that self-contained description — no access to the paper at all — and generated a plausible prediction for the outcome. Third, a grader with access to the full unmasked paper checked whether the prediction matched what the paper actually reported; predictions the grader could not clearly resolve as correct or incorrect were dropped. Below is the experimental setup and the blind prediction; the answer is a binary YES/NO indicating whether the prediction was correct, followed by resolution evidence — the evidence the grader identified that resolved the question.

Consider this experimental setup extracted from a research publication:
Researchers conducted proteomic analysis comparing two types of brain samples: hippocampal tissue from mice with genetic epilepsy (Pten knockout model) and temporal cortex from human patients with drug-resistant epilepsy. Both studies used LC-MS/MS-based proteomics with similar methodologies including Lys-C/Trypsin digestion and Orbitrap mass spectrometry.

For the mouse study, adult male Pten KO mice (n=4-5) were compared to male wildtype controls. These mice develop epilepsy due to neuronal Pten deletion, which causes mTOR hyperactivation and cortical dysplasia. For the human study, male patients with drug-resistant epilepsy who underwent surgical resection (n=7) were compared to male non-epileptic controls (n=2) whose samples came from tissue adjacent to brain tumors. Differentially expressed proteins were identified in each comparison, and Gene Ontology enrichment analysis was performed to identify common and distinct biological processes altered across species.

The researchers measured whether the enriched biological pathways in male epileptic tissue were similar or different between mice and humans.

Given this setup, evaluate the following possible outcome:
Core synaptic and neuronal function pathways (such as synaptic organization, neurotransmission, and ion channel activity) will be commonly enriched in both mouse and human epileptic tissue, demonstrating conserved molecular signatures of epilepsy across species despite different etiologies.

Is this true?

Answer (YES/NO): NO